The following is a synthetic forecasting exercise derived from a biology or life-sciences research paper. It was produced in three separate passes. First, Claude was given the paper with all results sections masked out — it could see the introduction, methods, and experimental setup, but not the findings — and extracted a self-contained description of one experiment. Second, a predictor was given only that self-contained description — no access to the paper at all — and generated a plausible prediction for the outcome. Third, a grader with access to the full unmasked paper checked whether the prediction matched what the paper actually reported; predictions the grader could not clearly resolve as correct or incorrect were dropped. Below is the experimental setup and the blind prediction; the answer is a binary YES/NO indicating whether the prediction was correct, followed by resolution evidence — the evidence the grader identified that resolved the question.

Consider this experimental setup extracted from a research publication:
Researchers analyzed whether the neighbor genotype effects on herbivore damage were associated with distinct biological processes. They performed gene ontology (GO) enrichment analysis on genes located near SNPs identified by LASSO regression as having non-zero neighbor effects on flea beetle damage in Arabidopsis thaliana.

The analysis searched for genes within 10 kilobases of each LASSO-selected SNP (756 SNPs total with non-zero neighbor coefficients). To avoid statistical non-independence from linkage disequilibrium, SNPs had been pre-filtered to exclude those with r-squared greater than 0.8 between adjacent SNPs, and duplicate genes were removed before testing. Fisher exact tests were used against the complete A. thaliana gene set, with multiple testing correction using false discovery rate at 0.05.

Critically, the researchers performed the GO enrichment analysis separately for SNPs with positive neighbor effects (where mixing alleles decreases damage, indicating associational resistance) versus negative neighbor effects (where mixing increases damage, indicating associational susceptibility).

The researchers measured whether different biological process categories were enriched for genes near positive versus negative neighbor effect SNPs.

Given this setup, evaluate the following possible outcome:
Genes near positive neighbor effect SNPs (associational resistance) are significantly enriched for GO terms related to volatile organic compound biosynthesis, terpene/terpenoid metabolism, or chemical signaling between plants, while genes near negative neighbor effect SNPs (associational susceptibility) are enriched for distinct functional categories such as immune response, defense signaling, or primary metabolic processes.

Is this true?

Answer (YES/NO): NO